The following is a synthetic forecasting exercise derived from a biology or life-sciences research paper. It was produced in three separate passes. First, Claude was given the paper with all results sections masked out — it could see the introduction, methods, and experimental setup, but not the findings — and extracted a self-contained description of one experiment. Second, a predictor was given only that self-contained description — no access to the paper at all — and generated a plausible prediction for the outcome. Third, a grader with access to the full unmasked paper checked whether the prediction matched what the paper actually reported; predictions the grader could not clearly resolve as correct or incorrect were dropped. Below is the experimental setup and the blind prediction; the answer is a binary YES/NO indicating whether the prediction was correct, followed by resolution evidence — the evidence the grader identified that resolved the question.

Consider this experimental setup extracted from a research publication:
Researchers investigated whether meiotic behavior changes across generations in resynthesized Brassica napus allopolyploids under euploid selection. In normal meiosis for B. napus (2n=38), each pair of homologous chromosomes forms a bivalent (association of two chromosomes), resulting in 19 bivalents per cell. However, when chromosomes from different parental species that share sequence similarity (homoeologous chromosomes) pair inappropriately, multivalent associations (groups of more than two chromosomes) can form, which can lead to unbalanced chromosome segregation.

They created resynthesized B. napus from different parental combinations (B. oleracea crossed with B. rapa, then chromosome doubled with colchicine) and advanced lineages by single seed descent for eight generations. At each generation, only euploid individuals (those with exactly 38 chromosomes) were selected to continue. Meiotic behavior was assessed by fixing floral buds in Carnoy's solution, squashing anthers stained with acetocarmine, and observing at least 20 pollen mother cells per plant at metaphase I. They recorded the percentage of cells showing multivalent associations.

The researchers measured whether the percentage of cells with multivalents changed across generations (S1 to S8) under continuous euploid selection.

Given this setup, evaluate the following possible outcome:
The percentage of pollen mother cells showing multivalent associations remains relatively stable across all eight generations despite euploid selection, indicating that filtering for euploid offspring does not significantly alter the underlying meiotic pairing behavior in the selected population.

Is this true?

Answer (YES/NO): NO